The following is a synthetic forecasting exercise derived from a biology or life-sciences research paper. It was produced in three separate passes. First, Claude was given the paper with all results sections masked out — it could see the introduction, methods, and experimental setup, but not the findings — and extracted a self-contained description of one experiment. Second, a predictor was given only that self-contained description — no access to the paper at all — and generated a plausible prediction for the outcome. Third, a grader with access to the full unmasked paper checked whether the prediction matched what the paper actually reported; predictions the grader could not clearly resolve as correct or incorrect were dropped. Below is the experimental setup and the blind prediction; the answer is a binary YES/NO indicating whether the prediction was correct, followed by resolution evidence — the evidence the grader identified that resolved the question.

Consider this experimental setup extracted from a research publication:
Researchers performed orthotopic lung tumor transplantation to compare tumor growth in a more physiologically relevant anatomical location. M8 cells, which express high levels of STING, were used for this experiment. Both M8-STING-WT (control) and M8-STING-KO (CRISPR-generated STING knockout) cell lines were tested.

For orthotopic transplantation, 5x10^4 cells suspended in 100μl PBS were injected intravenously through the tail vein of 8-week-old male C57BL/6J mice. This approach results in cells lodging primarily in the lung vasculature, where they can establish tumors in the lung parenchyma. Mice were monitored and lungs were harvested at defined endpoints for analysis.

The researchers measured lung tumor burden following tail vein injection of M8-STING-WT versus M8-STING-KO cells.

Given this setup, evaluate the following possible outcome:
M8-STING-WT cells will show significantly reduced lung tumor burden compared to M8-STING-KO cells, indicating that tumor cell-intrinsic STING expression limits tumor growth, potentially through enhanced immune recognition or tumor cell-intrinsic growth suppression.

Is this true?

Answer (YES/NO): NO